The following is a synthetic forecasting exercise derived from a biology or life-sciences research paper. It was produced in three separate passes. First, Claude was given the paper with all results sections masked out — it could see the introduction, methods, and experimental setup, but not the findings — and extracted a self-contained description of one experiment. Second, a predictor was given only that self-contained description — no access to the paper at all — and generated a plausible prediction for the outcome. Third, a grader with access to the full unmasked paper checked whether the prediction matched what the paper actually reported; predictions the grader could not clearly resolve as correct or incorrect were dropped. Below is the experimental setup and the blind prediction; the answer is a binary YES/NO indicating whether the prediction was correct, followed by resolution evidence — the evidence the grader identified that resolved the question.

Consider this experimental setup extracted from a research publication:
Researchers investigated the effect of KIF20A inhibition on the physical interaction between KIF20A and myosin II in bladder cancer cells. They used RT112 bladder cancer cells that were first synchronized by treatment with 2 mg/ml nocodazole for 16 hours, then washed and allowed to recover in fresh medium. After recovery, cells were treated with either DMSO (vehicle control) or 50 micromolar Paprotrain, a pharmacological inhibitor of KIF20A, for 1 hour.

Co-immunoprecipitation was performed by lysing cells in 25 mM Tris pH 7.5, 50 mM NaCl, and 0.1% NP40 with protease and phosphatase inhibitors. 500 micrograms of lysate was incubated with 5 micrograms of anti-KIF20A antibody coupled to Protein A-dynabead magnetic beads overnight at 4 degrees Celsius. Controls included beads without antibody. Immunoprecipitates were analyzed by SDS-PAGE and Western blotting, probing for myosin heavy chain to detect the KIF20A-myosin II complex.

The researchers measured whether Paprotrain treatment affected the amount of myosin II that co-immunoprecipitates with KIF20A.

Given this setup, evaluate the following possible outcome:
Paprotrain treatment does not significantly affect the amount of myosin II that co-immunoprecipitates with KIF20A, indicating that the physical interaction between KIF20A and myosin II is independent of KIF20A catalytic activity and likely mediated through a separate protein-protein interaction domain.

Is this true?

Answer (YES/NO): YES